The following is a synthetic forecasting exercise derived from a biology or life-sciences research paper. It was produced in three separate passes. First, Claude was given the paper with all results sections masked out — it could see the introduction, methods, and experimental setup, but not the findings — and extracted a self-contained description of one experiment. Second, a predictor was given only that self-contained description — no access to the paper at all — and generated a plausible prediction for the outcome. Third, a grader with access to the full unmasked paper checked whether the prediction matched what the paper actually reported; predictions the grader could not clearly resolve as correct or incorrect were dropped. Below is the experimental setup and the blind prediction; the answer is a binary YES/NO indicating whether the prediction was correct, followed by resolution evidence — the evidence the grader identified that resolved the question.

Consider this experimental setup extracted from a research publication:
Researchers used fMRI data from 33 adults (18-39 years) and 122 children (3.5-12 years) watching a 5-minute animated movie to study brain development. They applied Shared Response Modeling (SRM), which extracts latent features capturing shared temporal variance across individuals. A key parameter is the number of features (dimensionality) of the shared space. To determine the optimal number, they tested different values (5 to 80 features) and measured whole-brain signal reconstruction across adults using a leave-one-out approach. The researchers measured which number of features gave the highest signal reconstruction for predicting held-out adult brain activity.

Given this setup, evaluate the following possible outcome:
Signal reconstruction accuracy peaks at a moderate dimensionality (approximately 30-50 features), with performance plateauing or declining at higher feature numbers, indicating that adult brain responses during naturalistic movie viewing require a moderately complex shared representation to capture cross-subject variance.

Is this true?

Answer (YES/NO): NO